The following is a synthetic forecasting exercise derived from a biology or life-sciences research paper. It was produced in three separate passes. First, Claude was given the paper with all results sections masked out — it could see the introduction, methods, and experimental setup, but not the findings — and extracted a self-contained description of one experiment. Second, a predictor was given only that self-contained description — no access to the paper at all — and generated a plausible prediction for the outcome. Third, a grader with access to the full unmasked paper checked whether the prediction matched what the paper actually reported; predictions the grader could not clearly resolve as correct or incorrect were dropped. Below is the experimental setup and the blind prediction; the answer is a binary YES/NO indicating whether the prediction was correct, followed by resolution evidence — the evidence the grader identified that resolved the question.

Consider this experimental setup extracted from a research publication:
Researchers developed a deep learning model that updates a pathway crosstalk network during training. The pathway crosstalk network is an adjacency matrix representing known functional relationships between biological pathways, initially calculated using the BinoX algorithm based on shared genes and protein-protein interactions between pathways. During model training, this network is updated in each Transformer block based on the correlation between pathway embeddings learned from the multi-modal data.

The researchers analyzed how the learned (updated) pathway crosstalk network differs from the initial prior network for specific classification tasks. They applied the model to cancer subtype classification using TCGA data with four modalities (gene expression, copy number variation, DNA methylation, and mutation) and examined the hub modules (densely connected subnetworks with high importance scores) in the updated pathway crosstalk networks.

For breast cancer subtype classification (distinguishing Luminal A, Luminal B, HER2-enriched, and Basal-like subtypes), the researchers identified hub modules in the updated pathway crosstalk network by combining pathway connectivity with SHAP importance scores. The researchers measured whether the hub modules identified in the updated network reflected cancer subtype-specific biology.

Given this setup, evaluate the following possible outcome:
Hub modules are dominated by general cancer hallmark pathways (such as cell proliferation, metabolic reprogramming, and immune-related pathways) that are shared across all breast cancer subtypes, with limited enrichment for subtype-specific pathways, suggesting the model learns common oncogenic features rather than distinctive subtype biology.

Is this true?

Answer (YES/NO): NO